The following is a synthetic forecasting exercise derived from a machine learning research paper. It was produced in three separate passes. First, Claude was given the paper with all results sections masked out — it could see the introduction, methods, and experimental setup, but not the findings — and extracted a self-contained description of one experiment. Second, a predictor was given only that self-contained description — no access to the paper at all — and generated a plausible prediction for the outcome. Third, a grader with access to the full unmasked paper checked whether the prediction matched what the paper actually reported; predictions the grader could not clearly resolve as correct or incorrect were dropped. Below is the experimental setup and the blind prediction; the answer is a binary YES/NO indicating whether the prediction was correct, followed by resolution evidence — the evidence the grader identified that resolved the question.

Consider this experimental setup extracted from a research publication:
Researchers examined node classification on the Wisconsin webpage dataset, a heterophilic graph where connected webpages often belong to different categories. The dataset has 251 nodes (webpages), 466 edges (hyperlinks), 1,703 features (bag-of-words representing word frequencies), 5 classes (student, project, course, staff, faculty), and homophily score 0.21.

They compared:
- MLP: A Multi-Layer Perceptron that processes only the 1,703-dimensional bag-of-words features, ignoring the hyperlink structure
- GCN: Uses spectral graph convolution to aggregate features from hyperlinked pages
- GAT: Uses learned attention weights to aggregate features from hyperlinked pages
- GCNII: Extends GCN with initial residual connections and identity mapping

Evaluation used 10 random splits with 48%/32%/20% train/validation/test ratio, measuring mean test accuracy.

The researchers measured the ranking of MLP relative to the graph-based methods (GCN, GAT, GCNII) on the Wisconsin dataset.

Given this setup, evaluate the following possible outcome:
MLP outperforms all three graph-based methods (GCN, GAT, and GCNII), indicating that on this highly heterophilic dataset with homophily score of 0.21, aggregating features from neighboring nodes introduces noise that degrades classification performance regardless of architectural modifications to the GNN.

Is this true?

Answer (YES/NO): YES